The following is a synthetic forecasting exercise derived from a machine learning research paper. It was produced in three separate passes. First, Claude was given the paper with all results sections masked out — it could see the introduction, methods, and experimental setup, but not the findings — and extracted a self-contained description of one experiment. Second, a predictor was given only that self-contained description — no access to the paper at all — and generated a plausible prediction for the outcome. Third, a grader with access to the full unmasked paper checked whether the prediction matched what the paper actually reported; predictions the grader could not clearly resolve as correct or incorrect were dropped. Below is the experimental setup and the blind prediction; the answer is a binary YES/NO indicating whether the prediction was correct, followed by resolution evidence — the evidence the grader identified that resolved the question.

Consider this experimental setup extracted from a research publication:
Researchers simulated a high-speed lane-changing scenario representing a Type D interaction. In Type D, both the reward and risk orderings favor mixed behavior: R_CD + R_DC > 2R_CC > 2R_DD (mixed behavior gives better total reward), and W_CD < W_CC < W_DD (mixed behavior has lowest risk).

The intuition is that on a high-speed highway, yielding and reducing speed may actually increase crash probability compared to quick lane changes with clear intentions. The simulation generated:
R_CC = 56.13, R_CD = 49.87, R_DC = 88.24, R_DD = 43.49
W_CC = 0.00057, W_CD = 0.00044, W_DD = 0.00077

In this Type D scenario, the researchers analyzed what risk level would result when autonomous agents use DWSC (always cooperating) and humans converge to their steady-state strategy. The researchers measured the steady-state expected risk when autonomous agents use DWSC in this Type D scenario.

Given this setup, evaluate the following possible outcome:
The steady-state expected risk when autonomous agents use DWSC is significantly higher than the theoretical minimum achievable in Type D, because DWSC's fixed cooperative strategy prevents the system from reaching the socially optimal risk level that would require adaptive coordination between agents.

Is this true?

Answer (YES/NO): NO